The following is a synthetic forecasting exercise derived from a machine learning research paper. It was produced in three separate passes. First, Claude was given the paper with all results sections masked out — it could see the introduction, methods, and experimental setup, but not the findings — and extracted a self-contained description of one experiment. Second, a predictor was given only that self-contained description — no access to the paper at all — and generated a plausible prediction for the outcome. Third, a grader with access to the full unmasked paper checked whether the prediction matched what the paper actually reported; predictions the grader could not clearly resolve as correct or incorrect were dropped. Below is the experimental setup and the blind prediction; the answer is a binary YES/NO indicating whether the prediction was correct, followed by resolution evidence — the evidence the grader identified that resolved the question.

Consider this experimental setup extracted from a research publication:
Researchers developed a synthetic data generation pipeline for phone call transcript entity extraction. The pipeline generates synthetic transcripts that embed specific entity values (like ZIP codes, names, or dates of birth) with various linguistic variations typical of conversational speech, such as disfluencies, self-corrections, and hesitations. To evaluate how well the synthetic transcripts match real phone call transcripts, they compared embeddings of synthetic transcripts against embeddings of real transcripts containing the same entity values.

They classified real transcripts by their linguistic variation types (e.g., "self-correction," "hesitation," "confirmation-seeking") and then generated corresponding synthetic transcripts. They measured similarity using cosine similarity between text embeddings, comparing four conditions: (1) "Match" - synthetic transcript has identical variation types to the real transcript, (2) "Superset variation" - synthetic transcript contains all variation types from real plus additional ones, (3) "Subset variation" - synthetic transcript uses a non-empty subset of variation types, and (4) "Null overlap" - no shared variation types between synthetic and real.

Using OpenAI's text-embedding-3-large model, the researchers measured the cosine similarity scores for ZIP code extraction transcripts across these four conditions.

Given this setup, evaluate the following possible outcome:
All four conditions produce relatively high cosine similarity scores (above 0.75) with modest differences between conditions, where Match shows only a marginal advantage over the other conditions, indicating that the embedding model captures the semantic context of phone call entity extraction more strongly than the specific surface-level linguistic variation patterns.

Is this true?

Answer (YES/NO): NO